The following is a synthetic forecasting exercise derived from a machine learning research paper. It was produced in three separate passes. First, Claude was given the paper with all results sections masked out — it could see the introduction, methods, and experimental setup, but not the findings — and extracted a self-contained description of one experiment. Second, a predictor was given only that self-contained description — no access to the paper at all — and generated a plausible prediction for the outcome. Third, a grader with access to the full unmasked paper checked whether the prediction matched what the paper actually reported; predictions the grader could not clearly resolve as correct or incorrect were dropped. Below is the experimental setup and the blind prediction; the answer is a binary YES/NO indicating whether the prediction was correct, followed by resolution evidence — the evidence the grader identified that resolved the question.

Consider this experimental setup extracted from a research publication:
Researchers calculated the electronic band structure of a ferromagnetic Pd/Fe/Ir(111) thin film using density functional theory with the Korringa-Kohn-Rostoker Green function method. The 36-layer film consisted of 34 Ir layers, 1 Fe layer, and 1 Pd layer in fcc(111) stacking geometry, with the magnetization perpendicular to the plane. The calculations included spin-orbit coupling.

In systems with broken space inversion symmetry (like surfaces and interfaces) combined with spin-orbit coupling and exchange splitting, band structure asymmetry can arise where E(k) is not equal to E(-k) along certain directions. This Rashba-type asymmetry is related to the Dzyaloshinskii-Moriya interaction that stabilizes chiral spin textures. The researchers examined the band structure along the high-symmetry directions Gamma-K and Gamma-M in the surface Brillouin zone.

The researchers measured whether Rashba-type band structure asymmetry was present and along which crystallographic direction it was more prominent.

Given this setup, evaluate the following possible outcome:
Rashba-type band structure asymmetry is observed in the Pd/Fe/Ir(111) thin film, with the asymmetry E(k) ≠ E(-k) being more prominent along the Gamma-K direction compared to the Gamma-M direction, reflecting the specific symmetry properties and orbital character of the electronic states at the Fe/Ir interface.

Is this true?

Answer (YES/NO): YES